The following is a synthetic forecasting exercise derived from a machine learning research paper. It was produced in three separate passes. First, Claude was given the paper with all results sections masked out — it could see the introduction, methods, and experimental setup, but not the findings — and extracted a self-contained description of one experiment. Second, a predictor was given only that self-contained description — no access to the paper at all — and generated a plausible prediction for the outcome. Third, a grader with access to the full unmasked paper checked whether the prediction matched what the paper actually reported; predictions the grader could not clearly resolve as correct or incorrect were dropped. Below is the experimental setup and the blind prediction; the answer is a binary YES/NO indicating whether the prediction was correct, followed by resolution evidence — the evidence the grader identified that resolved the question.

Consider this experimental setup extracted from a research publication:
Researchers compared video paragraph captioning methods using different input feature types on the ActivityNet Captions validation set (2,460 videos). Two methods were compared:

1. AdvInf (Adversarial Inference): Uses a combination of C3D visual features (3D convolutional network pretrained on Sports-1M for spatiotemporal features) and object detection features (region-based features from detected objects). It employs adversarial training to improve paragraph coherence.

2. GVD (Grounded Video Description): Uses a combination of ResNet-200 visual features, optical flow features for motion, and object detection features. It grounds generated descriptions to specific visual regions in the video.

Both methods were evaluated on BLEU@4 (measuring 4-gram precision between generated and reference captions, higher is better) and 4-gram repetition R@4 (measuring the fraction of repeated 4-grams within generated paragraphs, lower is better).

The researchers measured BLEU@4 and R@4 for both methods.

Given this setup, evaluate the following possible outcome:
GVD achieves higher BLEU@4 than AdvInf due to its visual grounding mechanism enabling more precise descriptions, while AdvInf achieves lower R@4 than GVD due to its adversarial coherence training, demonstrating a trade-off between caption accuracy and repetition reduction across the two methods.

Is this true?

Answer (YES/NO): YES